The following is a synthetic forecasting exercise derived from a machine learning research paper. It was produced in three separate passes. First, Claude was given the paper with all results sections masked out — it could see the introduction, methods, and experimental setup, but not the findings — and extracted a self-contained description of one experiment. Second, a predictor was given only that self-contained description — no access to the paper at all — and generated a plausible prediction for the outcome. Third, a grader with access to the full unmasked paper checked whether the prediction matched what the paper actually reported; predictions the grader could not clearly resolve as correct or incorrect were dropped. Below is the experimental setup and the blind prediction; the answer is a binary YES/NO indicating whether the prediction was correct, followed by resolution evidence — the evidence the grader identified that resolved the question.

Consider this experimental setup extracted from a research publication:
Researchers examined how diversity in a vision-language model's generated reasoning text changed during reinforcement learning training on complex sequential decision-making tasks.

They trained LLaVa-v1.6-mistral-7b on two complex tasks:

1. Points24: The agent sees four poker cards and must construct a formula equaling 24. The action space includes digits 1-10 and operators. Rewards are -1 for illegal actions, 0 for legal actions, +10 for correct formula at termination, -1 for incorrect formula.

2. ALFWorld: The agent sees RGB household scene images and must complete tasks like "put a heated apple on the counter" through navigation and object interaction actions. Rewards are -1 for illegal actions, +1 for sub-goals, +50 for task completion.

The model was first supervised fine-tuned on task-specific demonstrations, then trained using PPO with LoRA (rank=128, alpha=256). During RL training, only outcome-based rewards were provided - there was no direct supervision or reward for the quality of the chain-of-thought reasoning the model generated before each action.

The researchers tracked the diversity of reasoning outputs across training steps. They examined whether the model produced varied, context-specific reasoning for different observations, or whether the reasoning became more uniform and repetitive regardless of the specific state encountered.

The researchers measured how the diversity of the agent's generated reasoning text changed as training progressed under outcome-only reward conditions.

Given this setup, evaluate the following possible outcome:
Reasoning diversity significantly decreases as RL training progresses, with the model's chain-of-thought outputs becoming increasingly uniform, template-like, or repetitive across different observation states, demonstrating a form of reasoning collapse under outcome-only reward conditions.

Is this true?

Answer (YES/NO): YES